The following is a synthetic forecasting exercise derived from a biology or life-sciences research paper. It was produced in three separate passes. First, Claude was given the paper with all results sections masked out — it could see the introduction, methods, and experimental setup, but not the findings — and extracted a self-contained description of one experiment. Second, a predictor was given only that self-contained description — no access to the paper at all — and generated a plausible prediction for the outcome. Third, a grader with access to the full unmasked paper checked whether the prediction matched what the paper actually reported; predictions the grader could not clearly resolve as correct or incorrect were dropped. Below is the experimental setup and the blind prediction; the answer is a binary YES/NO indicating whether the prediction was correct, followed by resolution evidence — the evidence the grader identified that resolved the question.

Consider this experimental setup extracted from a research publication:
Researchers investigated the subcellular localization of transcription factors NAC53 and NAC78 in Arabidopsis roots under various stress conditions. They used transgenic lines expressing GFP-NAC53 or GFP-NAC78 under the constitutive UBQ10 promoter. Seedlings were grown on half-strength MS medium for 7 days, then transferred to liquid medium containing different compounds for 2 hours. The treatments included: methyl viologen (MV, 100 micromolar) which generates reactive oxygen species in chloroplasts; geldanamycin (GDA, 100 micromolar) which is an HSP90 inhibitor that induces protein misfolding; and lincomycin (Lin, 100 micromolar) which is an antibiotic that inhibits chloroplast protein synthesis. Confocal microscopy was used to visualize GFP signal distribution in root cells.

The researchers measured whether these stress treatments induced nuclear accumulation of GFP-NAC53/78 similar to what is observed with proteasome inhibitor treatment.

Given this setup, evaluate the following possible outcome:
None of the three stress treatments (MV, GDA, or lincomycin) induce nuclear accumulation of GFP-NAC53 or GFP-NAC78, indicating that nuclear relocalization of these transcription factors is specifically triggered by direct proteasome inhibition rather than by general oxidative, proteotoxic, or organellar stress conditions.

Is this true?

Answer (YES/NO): NO